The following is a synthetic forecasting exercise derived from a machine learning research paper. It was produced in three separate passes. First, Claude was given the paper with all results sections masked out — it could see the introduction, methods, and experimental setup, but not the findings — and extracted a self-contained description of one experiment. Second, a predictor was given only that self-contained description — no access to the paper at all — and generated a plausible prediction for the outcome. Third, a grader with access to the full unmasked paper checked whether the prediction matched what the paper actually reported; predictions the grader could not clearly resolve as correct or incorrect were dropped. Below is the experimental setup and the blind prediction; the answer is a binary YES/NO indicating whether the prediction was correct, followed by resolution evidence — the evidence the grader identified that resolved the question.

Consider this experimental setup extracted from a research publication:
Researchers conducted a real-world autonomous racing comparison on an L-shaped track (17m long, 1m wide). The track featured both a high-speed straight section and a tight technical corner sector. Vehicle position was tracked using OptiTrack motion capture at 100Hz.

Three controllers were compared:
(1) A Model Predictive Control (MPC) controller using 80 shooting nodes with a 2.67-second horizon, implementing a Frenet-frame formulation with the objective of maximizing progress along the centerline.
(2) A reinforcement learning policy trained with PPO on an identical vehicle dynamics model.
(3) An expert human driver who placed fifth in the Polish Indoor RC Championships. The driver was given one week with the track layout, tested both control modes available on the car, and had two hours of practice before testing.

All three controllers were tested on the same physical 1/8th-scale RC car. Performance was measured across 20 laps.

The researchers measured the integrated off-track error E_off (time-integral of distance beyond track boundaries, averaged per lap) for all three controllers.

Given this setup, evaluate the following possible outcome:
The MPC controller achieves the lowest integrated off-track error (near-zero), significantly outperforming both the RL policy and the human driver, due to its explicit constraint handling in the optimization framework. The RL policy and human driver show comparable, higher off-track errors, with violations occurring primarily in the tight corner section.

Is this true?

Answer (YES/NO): NO